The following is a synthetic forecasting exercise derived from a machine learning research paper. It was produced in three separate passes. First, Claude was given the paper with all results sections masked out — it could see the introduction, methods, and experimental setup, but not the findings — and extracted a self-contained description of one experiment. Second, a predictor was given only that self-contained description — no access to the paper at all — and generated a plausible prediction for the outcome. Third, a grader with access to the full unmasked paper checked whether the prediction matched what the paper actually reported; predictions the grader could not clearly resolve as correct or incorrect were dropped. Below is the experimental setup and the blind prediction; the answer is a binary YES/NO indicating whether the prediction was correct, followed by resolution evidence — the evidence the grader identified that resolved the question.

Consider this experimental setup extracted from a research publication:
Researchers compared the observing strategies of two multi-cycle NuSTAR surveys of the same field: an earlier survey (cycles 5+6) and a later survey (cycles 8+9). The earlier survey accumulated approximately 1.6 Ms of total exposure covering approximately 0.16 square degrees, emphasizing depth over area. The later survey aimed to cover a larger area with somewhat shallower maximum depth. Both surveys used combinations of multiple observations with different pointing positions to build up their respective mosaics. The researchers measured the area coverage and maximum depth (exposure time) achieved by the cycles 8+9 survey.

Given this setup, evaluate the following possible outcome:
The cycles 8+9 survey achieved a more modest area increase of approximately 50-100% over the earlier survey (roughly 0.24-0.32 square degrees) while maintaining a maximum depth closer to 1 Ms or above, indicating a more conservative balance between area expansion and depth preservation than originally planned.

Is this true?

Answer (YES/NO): NO